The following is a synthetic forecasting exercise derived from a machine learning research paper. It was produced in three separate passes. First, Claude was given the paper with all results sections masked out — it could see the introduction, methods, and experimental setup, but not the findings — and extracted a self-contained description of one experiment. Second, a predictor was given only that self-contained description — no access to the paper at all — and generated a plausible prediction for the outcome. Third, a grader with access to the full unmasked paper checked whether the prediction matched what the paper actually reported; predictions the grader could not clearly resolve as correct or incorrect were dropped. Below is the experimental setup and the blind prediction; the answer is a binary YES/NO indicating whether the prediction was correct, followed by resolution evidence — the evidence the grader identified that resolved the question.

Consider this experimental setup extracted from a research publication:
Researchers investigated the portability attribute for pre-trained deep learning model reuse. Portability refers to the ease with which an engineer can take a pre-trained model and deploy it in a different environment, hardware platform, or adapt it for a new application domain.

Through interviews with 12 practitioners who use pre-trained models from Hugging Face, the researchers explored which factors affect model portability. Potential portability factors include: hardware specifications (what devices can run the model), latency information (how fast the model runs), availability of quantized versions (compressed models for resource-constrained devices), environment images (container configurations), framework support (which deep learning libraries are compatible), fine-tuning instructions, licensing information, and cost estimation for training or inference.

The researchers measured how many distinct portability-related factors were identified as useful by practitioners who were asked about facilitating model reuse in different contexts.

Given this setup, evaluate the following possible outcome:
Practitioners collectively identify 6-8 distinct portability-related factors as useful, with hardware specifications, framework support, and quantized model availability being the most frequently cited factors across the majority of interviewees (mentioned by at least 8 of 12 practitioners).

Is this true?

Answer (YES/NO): NO